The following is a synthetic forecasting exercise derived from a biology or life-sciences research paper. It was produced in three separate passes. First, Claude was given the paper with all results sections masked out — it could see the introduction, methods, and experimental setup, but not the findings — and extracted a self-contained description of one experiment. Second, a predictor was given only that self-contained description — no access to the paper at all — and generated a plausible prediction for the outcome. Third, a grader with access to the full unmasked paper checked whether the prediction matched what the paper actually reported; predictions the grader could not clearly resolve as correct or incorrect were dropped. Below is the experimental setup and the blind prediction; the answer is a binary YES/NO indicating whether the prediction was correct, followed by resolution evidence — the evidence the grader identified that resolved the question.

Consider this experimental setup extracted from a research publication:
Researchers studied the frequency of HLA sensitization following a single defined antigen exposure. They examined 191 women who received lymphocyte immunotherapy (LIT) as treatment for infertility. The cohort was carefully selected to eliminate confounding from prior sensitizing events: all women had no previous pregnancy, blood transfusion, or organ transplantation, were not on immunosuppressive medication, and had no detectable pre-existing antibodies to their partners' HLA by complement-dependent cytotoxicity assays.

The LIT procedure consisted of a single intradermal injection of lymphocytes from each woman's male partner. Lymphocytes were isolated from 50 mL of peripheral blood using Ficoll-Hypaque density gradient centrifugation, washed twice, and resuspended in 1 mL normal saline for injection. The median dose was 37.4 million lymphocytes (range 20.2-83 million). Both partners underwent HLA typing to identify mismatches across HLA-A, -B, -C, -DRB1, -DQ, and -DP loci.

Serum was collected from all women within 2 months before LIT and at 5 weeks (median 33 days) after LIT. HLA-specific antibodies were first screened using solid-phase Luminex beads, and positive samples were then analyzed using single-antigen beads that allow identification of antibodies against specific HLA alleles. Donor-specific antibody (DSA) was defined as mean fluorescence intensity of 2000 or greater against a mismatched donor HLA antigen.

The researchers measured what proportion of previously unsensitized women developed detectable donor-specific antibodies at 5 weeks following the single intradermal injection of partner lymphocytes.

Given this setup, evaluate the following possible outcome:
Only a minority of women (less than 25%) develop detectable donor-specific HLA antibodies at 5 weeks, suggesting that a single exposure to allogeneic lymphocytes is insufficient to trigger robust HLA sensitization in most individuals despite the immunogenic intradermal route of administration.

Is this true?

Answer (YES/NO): NO